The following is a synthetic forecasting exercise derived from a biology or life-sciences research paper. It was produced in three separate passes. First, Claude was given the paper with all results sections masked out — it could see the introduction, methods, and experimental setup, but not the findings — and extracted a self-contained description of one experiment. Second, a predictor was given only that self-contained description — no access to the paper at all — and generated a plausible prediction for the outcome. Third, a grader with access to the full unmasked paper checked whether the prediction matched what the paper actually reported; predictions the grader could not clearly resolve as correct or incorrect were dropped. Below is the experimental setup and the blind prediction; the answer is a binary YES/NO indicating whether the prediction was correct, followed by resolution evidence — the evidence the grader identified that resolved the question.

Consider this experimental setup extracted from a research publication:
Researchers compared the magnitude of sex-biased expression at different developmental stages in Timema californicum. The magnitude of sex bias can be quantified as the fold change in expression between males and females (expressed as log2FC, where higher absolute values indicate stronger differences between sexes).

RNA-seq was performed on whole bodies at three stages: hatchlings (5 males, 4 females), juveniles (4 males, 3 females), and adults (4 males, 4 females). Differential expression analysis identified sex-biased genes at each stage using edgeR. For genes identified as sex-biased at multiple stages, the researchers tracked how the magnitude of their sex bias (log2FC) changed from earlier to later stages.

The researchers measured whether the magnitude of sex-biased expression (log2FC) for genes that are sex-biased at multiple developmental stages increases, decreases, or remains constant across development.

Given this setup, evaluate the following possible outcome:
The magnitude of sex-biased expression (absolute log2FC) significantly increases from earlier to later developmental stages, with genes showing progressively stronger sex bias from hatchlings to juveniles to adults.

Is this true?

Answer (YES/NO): NO